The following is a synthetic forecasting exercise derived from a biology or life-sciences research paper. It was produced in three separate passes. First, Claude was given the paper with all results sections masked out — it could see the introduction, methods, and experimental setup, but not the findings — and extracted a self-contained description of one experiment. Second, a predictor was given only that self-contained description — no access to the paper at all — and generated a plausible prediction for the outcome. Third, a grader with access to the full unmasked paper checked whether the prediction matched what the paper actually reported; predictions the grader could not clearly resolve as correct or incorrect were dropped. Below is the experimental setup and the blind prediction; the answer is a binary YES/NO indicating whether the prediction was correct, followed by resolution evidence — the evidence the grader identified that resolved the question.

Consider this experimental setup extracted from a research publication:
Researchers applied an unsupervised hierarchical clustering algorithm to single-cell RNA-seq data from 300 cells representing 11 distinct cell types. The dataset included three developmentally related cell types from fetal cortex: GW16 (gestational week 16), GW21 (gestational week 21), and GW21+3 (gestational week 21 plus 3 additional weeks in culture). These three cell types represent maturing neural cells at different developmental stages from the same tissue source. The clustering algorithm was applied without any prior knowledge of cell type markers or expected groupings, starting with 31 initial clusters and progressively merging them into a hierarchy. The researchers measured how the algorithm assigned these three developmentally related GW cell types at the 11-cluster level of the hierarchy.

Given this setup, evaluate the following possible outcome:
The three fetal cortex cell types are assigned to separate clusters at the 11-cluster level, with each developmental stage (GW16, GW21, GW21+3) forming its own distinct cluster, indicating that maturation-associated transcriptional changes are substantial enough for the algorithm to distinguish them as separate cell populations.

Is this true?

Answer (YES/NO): NO